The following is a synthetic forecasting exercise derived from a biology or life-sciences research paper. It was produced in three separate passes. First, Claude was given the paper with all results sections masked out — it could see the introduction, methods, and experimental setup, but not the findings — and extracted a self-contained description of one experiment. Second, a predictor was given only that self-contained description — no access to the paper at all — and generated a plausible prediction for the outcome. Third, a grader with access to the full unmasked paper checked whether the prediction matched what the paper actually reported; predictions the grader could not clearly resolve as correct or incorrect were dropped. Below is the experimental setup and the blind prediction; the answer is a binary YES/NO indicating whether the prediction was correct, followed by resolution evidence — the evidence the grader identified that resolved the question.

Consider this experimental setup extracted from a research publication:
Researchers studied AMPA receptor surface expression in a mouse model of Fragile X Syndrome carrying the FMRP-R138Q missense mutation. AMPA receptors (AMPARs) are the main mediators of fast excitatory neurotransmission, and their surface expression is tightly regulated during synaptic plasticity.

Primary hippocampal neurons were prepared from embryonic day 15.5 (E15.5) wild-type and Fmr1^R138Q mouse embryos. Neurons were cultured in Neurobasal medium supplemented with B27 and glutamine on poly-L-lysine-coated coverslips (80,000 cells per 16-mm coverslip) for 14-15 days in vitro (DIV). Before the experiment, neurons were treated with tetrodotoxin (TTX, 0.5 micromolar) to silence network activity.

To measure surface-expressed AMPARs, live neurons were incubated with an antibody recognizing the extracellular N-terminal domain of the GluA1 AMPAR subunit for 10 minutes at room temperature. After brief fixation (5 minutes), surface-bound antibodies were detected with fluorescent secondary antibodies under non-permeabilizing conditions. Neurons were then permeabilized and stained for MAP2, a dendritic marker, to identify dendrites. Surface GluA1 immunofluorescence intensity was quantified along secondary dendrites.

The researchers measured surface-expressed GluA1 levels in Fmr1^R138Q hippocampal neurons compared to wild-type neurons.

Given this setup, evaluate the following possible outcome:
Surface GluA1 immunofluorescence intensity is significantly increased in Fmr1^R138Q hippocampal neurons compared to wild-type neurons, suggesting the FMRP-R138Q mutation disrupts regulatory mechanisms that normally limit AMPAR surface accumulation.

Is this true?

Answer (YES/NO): YES